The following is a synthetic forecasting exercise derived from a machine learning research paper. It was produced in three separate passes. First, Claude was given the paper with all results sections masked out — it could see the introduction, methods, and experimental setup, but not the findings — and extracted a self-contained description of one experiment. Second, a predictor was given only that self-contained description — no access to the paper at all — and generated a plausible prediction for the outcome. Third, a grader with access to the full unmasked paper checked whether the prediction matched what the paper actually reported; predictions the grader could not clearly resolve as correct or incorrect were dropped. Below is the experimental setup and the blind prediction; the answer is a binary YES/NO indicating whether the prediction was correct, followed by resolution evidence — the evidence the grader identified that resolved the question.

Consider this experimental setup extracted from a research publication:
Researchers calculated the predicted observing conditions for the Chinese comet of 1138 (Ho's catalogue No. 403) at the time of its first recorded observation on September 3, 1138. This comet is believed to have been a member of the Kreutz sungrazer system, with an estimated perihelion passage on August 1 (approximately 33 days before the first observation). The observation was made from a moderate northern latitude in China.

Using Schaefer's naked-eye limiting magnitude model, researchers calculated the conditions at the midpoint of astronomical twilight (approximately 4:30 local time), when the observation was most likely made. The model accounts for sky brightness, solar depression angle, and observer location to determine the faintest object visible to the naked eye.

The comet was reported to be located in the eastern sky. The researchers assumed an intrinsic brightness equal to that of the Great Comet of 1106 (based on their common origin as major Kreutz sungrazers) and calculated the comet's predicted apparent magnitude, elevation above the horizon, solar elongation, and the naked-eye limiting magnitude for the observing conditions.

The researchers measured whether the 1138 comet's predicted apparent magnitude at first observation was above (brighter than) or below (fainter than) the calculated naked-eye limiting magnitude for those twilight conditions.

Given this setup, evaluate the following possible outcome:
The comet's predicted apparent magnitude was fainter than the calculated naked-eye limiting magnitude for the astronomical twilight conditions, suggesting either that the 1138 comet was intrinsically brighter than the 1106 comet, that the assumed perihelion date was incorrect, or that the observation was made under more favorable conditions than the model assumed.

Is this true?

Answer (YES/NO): NO